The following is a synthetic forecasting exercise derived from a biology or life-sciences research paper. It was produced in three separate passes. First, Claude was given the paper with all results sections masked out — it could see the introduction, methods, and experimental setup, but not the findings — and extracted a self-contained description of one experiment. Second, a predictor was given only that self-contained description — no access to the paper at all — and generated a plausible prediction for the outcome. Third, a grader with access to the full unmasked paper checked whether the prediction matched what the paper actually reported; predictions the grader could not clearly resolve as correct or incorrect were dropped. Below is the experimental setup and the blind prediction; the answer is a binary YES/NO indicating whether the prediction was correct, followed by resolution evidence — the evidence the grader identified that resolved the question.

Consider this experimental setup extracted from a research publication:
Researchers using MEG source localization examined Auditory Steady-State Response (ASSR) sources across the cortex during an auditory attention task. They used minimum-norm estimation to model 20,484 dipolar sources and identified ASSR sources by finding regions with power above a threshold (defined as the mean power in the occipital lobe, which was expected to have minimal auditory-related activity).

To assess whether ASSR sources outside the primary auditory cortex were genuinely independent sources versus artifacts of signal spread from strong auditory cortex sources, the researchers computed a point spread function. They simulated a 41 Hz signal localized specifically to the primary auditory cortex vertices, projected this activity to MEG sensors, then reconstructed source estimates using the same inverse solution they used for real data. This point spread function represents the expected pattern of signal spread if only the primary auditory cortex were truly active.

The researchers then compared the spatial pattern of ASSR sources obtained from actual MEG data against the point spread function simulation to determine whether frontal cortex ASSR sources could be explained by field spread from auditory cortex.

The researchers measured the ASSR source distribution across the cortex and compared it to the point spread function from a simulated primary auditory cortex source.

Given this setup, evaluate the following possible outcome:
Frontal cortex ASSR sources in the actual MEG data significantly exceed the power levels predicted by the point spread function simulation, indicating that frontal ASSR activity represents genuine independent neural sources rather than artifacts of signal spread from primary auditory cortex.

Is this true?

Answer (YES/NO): YES